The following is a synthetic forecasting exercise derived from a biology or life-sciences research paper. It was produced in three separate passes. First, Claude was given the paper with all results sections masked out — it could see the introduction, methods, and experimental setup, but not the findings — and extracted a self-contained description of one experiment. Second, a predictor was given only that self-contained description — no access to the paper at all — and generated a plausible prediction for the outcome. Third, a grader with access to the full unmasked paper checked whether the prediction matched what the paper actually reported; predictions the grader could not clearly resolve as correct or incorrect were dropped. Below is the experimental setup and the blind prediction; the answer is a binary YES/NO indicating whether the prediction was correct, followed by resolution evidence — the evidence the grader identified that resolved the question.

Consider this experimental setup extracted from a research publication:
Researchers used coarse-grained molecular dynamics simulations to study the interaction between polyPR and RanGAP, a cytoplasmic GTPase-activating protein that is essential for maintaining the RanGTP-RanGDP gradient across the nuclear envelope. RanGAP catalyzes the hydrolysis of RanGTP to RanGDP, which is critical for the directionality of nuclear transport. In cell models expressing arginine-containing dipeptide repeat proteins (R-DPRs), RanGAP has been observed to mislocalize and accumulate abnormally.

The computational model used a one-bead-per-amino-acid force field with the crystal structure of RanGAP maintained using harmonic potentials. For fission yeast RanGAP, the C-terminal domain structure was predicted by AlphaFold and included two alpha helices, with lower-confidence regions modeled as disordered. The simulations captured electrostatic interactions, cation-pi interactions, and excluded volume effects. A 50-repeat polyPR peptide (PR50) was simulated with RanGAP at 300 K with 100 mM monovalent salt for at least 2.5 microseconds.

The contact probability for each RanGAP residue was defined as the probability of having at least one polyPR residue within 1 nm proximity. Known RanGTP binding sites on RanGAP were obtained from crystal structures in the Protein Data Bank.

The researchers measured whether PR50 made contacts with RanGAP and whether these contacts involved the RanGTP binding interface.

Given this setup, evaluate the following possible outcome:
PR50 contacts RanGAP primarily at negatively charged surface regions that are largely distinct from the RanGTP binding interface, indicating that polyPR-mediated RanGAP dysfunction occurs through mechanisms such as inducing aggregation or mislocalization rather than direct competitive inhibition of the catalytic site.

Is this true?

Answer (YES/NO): NO